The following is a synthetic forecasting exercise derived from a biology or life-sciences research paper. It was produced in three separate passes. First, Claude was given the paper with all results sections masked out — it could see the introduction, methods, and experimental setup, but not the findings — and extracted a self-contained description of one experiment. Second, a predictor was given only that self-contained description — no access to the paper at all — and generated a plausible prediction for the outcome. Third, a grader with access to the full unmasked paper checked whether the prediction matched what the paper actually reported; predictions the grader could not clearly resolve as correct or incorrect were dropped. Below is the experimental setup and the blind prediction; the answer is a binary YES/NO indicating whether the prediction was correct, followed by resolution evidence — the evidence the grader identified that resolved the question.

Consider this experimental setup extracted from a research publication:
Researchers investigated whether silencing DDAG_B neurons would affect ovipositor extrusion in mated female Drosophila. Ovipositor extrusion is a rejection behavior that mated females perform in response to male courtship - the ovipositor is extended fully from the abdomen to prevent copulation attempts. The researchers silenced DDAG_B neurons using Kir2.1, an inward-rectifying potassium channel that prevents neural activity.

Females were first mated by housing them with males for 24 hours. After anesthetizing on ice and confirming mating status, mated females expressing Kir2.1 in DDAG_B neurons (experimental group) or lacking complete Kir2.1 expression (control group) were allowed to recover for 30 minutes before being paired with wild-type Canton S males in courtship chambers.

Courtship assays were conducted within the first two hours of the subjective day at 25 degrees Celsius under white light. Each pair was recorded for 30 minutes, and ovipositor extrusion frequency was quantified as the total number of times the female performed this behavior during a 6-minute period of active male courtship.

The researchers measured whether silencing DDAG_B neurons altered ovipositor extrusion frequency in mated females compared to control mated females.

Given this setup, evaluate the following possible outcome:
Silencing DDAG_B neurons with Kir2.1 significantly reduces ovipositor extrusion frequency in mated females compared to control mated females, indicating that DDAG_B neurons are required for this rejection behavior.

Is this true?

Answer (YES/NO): NO